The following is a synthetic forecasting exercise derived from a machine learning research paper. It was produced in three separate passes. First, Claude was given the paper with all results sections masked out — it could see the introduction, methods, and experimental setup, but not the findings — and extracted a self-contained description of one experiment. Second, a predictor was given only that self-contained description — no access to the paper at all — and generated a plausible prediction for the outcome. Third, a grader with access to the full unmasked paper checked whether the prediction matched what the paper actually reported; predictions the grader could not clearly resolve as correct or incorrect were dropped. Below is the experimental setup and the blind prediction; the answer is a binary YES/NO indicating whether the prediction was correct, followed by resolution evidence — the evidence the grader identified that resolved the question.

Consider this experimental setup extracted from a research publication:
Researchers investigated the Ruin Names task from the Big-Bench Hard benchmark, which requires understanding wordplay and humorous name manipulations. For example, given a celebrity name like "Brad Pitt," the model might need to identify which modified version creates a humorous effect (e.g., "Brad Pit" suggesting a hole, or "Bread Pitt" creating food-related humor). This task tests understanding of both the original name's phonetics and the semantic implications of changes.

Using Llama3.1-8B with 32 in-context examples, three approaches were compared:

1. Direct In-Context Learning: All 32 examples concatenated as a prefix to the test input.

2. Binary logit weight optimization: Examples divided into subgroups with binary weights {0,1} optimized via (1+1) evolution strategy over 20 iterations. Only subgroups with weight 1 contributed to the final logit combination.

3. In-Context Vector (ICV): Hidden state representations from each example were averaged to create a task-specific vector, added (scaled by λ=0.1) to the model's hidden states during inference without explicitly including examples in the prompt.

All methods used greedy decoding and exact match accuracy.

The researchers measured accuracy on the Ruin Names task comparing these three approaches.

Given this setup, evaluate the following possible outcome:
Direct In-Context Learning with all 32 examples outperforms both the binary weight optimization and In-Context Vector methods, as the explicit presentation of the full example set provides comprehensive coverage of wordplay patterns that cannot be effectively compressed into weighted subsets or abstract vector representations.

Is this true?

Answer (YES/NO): YES